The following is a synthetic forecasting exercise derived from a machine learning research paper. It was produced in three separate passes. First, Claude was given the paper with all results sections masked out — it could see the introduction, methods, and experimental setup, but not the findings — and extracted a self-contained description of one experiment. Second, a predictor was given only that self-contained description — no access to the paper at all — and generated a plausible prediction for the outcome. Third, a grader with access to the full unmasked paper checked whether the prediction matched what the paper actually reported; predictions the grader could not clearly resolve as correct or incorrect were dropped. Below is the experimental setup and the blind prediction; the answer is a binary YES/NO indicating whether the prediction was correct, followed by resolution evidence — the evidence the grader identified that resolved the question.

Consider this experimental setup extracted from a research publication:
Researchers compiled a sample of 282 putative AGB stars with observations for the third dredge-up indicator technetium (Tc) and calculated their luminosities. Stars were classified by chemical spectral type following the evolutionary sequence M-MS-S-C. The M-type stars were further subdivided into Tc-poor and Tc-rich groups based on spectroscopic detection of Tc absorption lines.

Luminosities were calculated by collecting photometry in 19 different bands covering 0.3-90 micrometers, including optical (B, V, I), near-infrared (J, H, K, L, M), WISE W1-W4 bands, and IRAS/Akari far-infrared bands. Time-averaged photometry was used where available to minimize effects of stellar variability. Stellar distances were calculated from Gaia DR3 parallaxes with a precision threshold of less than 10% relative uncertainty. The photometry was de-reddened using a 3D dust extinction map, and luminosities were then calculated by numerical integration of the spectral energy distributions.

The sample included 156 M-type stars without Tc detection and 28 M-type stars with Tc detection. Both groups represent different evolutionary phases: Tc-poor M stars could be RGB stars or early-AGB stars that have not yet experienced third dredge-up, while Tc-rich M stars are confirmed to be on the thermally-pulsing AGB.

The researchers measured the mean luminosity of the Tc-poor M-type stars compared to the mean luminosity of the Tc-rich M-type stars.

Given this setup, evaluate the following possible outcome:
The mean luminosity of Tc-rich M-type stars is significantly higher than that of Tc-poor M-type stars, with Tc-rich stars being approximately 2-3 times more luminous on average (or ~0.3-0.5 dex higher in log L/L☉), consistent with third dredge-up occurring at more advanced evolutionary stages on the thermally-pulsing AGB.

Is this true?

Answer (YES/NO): NO